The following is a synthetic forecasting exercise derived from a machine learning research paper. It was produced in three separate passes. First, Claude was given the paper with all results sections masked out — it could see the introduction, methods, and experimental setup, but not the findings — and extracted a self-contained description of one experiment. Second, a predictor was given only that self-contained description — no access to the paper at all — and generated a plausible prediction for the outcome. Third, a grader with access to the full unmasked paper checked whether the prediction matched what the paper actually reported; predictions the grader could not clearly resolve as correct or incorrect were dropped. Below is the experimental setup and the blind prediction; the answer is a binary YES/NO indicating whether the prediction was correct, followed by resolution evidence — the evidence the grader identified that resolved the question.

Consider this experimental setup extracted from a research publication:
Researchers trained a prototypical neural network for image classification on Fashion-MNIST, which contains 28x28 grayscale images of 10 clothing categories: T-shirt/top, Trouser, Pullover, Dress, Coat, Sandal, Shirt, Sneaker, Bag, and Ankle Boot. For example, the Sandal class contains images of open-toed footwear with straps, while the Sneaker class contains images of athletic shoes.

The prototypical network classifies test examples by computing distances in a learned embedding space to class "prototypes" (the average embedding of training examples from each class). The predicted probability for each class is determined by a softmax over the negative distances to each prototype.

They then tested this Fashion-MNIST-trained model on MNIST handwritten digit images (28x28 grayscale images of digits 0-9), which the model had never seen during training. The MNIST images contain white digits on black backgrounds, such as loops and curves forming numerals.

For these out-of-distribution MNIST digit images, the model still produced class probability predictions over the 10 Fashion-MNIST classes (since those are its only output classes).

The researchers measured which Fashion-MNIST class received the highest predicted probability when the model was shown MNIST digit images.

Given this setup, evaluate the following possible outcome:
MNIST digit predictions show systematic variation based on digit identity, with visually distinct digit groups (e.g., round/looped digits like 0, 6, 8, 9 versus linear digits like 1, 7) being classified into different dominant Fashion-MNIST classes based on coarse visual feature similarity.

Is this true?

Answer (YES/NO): NO